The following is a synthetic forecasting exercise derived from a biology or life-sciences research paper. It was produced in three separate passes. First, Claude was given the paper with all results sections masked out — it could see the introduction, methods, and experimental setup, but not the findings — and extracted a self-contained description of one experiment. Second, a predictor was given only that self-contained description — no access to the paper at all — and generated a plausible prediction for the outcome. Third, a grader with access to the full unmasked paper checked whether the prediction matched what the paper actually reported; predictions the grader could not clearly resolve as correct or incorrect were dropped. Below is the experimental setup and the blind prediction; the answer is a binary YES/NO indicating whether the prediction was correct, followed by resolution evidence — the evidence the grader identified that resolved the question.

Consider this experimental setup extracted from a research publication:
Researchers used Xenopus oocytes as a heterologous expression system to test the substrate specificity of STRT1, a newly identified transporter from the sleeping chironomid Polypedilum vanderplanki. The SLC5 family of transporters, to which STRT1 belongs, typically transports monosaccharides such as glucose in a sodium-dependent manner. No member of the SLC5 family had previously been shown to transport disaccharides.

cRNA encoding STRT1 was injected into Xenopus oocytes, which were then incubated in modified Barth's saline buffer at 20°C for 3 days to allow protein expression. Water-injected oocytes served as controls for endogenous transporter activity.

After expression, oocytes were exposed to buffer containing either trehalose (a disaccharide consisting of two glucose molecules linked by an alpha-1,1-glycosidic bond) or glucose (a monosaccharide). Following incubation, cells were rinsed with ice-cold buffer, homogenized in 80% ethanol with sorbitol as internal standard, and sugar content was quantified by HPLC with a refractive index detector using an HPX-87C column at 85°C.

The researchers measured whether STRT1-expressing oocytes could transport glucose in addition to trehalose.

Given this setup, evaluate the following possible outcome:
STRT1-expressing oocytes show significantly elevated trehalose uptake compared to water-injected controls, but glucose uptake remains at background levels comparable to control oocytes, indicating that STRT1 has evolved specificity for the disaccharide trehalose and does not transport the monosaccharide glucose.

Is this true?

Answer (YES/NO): NO